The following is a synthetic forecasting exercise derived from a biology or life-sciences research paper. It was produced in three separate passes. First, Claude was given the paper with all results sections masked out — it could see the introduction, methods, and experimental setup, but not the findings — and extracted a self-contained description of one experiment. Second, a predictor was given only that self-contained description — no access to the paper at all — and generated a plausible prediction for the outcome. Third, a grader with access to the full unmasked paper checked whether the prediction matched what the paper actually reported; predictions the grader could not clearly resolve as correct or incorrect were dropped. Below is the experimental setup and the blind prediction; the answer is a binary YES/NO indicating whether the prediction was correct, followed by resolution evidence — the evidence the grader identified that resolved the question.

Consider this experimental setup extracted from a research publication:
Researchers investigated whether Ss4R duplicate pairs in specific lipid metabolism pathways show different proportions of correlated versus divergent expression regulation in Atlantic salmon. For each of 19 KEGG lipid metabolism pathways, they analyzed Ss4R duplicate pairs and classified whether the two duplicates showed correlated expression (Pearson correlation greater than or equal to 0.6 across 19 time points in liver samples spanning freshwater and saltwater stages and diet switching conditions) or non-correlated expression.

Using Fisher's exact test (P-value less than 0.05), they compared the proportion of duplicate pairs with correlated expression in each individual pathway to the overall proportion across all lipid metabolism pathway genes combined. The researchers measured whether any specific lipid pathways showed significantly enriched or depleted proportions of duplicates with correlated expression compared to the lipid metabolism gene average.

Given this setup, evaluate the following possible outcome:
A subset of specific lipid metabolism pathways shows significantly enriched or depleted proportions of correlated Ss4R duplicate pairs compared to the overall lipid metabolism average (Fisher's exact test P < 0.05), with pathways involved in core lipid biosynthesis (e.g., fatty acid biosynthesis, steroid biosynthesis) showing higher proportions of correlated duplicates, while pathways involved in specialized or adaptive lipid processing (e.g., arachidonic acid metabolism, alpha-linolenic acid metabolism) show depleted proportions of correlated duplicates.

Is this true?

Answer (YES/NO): NO